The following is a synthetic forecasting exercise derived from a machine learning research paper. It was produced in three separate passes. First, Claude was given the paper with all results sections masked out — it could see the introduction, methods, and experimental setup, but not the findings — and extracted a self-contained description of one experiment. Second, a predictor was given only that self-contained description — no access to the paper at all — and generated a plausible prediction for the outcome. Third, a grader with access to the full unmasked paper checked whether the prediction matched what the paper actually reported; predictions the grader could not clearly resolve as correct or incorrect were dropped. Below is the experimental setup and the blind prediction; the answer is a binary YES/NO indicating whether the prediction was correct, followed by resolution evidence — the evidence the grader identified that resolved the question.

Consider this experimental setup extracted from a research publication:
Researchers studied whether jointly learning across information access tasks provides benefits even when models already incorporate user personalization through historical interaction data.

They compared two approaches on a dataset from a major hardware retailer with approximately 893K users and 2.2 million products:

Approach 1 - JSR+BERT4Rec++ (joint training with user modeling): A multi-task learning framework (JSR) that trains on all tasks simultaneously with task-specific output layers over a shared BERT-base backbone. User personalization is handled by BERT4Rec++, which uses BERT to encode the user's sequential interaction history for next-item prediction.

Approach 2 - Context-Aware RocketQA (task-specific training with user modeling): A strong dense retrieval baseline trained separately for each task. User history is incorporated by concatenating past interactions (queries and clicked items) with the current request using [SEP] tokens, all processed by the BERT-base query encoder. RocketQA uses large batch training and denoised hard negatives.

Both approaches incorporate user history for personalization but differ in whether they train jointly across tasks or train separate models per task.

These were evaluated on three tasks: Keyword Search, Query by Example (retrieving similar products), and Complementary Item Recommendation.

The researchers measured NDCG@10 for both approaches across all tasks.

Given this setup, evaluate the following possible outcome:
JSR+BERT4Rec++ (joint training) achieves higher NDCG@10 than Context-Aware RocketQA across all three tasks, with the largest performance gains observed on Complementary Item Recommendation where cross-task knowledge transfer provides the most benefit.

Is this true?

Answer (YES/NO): YES